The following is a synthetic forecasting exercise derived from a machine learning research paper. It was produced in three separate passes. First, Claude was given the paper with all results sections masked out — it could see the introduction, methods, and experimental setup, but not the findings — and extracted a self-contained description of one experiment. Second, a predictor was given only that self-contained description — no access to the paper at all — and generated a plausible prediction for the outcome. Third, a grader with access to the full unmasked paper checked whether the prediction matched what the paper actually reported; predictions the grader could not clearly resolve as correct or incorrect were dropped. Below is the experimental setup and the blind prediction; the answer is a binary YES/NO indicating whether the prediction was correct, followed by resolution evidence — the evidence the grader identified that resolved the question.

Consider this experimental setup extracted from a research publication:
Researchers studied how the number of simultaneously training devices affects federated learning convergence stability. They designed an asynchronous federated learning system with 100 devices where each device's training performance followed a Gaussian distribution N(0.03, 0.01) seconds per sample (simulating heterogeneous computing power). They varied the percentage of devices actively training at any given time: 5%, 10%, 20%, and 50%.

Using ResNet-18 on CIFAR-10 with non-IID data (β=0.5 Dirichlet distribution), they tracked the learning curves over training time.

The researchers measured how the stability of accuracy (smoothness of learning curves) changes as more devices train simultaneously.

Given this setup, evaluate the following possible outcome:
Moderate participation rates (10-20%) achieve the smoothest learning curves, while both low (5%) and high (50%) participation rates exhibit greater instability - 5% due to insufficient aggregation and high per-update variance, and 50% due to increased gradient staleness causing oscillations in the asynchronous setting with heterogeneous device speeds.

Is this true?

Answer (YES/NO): NO